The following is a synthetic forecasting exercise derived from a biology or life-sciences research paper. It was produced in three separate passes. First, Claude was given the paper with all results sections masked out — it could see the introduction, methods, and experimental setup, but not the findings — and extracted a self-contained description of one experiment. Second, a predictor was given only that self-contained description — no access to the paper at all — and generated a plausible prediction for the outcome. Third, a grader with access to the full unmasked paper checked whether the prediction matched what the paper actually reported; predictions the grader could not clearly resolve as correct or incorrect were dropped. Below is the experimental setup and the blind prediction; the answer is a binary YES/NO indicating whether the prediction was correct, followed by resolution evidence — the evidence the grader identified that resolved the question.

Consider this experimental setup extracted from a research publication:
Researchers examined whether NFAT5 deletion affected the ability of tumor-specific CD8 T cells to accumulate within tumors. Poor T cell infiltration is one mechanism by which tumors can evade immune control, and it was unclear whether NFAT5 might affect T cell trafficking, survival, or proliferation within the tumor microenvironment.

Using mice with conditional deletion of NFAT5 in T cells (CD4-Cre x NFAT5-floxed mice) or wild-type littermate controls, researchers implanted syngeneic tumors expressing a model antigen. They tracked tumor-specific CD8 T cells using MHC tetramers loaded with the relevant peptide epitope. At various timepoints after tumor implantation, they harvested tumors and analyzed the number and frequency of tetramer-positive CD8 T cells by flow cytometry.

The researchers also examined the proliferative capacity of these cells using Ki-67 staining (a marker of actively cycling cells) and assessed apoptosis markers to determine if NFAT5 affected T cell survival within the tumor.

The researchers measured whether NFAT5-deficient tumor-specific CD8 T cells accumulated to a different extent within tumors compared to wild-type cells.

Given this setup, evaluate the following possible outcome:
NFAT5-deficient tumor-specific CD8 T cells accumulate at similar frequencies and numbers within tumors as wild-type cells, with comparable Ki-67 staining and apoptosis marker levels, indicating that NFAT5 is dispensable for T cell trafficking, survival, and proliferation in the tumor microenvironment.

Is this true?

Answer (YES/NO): NO